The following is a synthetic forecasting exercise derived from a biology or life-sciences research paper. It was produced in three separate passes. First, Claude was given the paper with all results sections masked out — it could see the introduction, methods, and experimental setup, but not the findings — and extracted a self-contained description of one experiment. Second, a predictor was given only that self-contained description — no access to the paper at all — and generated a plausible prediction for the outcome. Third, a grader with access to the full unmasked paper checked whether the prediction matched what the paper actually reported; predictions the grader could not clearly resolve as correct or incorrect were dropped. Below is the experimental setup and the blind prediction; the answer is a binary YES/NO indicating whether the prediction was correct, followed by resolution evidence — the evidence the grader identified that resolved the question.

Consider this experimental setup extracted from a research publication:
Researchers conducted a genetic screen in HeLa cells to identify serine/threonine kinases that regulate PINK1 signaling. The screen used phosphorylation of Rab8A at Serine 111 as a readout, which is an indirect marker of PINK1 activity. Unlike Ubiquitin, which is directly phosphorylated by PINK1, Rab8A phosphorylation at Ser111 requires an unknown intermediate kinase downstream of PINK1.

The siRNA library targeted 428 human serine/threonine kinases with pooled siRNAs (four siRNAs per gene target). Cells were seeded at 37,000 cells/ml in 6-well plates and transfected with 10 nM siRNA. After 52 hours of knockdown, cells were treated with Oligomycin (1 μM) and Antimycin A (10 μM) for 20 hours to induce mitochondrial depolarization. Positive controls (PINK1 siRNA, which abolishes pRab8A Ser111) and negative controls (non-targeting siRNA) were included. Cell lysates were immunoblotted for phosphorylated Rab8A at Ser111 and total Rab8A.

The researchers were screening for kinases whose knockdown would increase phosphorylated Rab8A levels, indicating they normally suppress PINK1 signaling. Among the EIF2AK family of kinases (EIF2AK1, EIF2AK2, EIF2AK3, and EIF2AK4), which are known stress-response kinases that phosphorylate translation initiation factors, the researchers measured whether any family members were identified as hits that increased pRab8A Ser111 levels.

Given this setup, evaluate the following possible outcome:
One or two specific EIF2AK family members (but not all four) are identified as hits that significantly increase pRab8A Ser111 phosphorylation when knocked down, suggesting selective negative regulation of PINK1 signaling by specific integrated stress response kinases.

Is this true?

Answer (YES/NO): YES